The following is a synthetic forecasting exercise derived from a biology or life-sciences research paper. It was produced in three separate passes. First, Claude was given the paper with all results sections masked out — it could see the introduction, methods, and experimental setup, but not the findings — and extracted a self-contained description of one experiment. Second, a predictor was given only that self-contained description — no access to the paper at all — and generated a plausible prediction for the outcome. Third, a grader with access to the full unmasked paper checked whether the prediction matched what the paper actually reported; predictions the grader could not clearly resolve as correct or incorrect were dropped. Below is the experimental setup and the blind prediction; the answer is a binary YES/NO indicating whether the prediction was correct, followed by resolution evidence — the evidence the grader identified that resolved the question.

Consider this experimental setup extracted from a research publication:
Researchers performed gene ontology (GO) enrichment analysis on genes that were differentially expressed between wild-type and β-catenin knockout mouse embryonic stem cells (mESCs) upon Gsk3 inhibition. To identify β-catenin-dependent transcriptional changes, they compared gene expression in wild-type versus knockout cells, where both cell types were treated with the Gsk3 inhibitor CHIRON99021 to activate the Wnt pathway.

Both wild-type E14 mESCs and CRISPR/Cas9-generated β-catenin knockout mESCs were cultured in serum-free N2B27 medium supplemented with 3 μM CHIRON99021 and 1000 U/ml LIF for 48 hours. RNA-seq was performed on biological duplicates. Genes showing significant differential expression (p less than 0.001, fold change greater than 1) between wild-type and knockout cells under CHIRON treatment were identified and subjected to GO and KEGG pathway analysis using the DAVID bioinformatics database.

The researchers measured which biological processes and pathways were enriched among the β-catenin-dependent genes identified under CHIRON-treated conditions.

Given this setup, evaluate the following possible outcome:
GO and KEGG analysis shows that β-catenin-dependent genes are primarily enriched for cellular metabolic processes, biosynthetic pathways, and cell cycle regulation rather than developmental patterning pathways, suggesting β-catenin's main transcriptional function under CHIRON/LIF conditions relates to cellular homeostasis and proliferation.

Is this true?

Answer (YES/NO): NO